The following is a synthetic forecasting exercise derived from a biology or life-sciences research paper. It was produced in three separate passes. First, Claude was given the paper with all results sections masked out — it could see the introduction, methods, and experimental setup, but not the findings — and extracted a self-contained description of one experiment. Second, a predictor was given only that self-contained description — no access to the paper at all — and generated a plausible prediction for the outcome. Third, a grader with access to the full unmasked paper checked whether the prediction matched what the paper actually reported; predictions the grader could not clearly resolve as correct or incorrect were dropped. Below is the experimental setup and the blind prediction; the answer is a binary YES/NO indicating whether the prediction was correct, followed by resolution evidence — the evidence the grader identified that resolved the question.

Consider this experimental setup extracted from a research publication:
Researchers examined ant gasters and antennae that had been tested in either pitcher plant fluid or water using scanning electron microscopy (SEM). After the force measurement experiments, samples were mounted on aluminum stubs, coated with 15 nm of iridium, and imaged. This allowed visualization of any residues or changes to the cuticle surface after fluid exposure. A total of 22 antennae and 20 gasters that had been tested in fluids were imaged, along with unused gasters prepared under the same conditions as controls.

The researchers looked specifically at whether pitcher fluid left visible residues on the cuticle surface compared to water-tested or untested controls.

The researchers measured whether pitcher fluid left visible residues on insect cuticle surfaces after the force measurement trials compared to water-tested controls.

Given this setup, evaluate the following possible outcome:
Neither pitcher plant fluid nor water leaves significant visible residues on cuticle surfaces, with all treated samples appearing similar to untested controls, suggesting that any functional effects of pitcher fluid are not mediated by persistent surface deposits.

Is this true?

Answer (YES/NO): NO